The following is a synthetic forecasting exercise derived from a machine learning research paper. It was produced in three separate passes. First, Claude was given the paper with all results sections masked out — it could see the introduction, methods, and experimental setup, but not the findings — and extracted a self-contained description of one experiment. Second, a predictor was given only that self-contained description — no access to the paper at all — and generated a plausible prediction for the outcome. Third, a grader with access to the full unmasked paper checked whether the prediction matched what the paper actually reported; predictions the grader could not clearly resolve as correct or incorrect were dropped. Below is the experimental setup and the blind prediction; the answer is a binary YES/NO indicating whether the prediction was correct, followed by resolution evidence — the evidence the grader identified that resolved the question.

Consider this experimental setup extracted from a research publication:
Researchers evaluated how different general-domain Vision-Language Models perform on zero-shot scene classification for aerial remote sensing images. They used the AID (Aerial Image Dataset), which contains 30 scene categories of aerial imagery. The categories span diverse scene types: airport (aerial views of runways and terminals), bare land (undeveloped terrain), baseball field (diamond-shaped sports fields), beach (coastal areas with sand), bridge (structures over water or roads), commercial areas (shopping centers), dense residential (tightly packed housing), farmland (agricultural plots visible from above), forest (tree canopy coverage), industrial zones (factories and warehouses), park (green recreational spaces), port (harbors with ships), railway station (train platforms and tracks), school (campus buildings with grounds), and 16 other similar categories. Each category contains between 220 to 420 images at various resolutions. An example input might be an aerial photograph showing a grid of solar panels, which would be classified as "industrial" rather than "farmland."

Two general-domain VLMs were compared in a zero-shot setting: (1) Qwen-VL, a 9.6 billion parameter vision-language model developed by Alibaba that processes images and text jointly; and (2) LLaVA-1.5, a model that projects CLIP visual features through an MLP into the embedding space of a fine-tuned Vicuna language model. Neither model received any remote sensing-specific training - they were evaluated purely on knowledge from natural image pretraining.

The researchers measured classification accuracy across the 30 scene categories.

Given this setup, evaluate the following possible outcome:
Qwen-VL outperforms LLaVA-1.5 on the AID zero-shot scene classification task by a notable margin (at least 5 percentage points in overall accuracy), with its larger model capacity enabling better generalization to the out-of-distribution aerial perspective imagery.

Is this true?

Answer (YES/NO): NO